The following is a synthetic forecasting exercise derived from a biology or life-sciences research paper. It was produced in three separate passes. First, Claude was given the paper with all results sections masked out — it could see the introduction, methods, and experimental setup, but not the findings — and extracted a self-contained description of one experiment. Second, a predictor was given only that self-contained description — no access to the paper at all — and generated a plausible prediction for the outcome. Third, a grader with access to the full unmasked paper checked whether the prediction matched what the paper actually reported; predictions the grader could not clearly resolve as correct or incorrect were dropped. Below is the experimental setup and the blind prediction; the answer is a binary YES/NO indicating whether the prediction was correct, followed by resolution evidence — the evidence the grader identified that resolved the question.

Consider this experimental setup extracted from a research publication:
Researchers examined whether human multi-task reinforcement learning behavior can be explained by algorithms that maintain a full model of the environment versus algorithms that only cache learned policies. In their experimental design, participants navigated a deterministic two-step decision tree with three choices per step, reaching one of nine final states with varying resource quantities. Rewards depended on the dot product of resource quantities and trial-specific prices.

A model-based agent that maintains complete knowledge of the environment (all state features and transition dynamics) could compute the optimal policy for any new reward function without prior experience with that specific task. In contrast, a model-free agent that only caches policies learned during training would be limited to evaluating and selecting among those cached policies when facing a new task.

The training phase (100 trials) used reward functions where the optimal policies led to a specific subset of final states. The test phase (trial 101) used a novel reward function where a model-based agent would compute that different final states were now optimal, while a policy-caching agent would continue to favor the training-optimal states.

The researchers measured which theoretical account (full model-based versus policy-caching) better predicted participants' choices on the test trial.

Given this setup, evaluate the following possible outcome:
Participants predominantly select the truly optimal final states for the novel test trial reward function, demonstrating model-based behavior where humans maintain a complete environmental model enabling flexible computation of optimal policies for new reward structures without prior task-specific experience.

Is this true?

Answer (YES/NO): NO